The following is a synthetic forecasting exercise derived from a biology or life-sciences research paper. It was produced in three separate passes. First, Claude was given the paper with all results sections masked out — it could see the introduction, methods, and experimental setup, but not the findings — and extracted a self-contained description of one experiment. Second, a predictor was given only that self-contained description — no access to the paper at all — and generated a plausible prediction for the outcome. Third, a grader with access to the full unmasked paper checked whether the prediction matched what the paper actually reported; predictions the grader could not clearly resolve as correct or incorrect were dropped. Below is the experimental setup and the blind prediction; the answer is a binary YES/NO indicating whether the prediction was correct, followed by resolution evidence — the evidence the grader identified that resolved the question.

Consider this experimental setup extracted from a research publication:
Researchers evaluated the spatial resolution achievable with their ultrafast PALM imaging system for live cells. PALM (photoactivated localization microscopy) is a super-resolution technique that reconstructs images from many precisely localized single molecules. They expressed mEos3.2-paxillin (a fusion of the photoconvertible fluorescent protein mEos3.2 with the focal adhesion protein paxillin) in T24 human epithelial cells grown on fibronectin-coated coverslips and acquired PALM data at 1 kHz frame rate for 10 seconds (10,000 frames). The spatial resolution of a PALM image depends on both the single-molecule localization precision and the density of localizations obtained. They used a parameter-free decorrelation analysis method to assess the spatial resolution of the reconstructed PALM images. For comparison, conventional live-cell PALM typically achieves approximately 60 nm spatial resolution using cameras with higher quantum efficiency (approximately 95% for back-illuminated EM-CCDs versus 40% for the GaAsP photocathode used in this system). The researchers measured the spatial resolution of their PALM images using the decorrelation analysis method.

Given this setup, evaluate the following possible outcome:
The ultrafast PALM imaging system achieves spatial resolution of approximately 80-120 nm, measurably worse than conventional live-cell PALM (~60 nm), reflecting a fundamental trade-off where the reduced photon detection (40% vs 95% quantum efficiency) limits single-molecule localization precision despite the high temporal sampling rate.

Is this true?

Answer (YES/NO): NO